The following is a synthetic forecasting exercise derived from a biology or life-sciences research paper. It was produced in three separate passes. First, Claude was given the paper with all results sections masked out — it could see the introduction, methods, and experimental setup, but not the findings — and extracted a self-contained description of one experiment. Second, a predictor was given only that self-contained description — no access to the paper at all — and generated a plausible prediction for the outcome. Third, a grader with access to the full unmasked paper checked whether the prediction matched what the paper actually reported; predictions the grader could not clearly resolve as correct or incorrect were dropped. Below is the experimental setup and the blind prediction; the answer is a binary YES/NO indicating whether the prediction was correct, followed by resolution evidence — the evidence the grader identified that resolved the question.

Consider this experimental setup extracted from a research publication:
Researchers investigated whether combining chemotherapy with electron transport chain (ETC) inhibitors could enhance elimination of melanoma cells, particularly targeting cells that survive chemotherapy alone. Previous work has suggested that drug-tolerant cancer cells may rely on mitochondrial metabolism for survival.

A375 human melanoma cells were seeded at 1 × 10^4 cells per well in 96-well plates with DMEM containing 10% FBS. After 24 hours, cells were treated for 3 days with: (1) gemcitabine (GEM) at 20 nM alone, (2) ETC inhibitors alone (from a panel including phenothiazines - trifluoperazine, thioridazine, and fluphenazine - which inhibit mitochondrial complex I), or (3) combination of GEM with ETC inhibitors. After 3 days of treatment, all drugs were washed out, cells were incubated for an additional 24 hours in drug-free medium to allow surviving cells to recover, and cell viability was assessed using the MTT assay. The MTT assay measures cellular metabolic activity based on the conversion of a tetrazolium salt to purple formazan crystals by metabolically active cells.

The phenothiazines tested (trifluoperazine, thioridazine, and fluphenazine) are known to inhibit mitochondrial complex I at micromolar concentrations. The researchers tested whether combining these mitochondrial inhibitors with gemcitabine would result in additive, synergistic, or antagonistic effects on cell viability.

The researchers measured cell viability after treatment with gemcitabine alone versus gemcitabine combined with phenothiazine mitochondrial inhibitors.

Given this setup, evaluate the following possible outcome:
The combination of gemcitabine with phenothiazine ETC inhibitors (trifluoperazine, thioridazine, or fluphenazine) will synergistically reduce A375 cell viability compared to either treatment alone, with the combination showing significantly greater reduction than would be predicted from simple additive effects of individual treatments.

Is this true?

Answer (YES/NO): NO